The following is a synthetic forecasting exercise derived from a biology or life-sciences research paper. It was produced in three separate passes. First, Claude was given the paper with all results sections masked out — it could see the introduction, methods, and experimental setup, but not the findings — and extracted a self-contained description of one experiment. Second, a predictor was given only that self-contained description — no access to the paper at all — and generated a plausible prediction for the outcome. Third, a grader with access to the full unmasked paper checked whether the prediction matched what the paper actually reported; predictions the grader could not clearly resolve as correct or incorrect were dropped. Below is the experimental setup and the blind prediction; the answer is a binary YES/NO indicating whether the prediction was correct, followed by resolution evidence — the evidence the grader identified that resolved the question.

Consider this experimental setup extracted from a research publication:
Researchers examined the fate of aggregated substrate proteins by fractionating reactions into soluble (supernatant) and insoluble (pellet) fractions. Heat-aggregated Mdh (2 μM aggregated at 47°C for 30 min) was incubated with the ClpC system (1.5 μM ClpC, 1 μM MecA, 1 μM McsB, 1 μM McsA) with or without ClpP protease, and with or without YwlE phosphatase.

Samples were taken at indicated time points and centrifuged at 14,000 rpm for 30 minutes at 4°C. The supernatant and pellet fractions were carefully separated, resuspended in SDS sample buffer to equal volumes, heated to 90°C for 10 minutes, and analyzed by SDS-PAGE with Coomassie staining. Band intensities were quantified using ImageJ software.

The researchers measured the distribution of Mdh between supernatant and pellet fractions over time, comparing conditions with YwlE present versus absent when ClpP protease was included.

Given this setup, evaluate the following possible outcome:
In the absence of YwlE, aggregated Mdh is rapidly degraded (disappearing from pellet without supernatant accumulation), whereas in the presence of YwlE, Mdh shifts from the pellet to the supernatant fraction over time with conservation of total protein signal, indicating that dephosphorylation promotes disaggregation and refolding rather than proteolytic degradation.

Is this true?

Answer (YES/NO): NO